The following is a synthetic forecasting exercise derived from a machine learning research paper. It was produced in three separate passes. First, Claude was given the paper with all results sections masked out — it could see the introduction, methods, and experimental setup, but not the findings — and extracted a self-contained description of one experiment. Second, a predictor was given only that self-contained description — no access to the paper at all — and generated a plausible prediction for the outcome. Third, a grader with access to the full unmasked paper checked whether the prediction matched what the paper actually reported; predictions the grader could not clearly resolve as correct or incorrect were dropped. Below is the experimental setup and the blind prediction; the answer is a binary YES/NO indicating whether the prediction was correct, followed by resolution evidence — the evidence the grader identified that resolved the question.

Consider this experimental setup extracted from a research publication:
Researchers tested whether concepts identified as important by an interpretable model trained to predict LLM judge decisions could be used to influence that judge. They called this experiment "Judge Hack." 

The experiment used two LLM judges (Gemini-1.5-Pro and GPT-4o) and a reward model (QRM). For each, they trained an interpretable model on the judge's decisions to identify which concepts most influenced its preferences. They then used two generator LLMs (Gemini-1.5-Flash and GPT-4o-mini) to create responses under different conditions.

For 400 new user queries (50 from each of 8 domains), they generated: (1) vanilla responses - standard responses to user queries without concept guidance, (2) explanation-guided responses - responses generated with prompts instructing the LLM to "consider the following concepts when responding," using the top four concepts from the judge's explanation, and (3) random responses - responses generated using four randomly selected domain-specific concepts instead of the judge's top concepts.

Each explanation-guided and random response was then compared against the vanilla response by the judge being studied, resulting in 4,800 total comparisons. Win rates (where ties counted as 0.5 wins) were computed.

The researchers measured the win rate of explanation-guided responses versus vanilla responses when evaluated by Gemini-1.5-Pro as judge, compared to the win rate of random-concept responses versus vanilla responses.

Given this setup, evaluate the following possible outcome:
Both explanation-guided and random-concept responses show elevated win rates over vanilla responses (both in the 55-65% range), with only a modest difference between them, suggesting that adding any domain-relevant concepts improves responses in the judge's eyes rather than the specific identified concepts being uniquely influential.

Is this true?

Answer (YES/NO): NO